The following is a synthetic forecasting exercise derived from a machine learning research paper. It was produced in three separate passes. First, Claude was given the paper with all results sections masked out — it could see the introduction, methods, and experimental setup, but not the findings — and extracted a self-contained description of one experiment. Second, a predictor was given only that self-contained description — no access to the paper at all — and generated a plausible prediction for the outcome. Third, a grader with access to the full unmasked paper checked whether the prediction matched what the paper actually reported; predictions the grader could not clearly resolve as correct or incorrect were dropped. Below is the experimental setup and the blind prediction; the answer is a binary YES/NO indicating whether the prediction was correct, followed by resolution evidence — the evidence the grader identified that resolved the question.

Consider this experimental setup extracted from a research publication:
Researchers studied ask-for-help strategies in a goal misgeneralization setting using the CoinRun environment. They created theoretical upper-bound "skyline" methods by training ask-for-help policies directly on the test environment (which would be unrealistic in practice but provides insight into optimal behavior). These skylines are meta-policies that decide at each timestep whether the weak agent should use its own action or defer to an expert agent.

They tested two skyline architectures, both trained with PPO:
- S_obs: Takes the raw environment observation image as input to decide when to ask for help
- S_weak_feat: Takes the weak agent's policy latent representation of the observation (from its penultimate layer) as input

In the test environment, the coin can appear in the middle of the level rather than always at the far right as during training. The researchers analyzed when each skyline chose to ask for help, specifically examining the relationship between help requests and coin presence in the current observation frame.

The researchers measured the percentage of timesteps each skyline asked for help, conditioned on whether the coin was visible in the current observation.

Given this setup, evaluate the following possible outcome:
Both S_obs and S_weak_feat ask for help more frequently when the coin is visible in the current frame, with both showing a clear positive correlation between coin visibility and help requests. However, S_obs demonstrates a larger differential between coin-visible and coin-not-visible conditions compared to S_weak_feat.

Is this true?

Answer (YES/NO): NO